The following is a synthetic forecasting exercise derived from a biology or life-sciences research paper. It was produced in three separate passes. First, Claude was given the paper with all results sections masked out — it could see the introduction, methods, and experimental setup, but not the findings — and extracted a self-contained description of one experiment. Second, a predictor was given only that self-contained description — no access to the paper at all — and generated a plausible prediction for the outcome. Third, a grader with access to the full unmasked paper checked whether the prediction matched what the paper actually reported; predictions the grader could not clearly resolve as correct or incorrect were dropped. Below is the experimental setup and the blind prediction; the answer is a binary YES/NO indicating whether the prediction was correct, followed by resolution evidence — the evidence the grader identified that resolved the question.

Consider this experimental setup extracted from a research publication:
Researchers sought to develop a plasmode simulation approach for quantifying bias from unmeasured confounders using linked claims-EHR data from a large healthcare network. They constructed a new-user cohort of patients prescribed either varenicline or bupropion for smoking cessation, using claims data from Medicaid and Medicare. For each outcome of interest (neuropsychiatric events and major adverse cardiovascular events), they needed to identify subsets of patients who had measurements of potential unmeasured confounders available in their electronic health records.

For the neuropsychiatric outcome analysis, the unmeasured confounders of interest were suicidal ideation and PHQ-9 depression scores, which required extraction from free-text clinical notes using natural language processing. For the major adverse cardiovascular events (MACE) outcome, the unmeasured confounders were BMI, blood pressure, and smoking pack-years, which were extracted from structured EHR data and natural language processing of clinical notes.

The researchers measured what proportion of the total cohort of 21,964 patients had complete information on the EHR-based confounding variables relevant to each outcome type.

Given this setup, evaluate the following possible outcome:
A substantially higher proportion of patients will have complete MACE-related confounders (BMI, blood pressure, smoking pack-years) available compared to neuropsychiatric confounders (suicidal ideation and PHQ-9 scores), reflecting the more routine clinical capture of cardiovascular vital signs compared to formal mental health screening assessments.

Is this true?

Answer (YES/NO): NO